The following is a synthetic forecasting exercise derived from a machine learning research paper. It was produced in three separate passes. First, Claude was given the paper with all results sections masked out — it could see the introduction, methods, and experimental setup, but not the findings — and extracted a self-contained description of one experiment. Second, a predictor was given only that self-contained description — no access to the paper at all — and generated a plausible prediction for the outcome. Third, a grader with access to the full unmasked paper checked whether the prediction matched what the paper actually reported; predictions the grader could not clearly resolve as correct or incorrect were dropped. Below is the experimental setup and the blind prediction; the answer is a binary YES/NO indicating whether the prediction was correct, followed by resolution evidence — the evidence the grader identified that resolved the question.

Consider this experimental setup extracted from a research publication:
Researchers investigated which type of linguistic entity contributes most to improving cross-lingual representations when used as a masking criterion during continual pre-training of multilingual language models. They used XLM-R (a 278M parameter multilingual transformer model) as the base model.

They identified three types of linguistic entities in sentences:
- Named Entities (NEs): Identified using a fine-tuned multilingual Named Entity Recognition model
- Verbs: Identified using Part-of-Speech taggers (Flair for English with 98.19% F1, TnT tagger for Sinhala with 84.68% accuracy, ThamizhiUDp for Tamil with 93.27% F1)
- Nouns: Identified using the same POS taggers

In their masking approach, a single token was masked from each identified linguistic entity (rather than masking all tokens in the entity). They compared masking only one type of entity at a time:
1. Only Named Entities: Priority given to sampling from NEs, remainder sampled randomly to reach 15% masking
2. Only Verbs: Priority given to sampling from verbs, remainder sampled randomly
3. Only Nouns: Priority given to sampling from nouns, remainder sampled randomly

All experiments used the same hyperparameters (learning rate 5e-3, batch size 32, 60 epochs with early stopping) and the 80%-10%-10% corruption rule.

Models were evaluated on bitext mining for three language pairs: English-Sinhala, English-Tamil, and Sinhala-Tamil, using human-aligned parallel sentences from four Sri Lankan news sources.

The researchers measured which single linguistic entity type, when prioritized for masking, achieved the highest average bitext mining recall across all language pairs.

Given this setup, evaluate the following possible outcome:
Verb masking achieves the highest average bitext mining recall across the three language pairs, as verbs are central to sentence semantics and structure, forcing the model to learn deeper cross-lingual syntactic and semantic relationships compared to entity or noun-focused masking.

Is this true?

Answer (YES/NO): NO